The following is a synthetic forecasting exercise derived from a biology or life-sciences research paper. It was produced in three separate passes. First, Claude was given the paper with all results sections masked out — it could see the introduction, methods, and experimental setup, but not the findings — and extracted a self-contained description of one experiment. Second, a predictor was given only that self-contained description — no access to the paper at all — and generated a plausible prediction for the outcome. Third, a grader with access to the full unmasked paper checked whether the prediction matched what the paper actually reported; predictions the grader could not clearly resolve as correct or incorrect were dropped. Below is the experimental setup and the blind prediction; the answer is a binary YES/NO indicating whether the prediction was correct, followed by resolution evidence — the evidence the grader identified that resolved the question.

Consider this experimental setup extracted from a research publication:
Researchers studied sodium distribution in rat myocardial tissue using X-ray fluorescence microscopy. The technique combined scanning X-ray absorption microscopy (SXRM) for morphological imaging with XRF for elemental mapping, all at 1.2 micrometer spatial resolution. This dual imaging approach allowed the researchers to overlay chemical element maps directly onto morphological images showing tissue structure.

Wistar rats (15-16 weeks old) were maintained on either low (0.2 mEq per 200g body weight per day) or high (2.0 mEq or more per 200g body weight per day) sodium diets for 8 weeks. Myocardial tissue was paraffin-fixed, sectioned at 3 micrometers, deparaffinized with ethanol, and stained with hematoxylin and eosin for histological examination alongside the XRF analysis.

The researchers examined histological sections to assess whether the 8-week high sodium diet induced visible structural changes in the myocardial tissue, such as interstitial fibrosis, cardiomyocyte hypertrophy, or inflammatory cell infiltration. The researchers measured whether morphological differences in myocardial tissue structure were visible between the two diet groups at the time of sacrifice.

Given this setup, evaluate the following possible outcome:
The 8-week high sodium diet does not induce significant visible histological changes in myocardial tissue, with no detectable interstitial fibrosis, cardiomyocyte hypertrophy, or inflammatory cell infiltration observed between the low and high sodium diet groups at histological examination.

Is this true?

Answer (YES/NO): NO